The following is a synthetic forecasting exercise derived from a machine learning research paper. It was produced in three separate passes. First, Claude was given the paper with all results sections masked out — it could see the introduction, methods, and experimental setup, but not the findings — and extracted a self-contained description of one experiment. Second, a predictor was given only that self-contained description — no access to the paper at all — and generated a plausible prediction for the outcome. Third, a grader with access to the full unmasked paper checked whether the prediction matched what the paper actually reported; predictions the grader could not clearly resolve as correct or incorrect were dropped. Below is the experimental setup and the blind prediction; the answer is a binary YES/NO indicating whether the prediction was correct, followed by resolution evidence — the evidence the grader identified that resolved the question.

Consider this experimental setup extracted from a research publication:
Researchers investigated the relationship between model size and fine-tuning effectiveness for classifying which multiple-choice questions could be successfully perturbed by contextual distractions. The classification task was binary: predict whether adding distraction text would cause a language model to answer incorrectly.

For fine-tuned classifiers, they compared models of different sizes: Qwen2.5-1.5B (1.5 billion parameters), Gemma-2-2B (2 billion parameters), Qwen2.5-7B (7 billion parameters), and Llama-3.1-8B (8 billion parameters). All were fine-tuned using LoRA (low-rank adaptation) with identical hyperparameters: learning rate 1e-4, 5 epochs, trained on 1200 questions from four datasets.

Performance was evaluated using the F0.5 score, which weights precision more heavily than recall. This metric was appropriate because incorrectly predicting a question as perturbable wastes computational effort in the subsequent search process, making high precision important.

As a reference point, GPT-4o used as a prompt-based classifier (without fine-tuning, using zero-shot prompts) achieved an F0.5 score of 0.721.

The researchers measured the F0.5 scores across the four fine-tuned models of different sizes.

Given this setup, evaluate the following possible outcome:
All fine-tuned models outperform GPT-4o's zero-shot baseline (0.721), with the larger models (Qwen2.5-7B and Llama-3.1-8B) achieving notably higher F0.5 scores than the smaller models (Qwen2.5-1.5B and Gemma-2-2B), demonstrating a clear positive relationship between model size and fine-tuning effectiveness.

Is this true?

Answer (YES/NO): NO